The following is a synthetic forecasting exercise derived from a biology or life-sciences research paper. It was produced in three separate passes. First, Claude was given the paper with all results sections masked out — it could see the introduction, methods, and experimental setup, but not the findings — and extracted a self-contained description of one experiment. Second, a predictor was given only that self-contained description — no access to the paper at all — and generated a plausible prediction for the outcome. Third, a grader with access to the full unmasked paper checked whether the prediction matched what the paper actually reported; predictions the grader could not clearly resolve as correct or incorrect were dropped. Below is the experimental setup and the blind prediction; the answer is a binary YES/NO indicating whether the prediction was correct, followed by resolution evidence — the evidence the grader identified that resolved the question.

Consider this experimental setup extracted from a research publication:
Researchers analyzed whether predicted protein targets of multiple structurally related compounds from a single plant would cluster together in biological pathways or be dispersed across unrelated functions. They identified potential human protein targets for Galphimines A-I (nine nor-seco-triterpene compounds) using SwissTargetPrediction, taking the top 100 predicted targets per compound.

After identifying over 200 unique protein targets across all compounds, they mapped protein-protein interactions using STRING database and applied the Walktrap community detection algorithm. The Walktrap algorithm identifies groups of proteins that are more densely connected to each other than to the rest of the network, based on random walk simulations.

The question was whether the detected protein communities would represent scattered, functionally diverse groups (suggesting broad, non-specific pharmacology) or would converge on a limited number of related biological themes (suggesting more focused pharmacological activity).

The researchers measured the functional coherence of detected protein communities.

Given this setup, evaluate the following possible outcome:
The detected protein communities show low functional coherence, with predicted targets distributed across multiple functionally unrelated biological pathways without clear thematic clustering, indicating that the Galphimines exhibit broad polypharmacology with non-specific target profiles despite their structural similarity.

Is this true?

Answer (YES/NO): NO